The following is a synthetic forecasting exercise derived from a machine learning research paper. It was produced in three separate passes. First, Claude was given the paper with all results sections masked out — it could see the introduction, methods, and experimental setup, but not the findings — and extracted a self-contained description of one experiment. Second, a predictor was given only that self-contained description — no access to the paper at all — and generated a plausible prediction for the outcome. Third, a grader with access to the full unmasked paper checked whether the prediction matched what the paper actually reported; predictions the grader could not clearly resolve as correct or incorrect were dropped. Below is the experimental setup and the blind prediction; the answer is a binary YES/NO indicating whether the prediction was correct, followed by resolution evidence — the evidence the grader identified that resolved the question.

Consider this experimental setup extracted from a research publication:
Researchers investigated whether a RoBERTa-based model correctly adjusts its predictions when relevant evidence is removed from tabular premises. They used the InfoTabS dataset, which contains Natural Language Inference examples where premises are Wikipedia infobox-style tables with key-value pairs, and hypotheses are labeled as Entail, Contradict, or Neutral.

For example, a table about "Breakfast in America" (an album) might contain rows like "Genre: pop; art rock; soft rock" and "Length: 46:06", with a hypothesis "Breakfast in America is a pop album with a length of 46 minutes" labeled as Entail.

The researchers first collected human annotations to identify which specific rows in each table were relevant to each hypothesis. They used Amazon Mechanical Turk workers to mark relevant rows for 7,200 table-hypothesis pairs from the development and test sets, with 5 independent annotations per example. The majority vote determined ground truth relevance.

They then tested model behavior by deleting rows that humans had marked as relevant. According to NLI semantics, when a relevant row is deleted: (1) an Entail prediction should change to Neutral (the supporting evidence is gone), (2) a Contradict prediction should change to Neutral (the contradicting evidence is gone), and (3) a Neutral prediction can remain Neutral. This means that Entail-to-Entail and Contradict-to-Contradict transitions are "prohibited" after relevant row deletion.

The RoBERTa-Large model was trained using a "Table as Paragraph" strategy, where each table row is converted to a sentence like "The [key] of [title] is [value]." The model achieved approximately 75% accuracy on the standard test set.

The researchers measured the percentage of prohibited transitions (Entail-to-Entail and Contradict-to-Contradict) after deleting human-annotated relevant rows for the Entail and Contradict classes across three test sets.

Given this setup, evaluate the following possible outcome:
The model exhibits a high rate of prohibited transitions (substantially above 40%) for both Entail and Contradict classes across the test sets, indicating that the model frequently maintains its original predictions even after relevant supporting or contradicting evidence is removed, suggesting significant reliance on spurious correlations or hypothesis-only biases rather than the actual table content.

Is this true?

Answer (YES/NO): YES